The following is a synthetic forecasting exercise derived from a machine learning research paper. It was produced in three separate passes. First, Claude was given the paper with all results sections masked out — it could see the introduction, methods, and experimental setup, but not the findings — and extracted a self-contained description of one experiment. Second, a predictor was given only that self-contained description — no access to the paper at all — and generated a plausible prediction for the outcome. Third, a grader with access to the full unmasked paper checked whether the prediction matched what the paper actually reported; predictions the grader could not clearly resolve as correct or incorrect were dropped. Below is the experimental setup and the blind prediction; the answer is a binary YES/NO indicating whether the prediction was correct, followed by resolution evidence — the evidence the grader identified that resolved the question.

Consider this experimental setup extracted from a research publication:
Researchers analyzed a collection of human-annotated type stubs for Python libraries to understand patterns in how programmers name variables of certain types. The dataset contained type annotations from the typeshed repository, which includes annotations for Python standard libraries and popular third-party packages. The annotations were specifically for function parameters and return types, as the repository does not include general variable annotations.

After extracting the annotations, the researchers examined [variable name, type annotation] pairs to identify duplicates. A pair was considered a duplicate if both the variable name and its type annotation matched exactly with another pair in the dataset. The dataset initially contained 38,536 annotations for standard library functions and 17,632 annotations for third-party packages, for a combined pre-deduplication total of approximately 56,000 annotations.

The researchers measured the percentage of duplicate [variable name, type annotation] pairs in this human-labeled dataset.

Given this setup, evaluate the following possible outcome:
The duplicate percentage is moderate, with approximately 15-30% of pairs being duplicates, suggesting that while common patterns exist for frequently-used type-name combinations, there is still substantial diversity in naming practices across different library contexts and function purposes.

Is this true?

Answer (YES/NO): NO